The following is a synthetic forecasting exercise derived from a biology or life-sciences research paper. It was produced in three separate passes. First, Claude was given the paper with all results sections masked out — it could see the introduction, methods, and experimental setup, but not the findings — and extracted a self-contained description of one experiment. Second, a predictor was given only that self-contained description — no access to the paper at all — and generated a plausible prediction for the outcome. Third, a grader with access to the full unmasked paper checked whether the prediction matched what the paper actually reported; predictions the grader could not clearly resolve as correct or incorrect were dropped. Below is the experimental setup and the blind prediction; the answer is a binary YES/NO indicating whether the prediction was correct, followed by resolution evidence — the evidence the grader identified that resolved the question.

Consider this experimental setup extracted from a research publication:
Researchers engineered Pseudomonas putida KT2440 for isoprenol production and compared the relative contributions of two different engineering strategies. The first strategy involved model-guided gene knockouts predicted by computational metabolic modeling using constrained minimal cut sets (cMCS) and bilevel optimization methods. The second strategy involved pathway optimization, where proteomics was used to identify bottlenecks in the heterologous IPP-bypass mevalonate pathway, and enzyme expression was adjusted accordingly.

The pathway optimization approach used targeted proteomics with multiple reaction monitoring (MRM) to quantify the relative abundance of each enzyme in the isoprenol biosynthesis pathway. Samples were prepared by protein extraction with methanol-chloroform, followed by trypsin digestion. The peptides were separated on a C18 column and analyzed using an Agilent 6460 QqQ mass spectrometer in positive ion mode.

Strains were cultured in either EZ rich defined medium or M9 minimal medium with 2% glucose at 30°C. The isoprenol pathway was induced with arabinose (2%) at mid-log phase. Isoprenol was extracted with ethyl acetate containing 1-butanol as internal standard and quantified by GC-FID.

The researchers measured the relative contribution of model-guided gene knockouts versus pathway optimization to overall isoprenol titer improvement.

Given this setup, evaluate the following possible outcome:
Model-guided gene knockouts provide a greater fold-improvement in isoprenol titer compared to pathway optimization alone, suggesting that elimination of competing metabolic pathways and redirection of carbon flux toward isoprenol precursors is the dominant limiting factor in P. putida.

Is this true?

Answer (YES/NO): NO